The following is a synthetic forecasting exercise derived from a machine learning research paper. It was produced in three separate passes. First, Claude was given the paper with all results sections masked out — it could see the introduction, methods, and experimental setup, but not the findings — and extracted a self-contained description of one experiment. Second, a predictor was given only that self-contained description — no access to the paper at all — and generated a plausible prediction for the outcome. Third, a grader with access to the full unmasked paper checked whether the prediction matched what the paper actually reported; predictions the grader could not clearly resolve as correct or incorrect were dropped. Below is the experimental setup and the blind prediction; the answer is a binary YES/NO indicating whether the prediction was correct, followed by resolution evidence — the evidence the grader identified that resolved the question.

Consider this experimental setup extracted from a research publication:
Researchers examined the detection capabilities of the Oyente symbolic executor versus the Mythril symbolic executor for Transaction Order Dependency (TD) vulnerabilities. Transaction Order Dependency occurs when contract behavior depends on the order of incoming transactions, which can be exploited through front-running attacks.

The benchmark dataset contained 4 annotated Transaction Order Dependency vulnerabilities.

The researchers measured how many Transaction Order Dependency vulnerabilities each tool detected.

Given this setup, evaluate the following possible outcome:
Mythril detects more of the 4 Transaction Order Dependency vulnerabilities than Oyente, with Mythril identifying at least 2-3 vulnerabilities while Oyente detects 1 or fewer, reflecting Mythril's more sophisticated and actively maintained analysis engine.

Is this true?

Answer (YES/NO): NO